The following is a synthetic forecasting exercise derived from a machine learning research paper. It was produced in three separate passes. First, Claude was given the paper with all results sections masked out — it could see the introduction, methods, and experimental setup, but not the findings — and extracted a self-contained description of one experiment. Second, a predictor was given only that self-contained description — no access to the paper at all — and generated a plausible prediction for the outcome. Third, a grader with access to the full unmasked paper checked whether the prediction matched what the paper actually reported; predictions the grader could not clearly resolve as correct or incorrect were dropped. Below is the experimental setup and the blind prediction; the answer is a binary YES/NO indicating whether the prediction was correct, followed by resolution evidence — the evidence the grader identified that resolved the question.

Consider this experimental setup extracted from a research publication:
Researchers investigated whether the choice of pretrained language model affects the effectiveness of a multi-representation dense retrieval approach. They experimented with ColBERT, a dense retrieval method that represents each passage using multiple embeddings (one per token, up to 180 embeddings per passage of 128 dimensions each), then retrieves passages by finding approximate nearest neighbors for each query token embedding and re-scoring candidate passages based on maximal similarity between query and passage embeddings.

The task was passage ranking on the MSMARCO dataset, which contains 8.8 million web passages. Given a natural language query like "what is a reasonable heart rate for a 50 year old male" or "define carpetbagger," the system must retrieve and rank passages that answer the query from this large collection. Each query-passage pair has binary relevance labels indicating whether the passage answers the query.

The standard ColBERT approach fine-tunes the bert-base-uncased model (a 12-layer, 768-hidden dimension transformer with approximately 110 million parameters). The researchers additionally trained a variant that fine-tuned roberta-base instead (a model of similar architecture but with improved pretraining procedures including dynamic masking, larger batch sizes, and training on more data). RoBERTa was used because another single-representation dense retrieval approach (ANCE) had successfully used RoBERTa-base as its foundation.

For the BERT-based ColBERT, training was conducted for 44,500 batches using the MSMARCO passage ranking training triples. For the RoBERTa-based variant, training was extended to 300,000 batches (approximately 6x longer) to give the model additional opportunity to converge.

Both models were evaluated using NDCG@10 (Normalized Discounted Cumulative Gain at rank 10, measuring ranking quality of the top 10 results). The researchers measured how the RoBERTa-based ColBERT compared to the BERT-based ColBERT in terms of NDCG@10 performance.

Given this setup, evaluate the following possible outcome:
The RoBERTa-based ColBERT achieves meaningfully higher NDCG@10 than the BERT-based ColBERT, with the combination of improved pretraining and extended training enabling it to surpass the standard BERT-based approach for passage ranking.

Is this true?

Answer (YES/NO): NO